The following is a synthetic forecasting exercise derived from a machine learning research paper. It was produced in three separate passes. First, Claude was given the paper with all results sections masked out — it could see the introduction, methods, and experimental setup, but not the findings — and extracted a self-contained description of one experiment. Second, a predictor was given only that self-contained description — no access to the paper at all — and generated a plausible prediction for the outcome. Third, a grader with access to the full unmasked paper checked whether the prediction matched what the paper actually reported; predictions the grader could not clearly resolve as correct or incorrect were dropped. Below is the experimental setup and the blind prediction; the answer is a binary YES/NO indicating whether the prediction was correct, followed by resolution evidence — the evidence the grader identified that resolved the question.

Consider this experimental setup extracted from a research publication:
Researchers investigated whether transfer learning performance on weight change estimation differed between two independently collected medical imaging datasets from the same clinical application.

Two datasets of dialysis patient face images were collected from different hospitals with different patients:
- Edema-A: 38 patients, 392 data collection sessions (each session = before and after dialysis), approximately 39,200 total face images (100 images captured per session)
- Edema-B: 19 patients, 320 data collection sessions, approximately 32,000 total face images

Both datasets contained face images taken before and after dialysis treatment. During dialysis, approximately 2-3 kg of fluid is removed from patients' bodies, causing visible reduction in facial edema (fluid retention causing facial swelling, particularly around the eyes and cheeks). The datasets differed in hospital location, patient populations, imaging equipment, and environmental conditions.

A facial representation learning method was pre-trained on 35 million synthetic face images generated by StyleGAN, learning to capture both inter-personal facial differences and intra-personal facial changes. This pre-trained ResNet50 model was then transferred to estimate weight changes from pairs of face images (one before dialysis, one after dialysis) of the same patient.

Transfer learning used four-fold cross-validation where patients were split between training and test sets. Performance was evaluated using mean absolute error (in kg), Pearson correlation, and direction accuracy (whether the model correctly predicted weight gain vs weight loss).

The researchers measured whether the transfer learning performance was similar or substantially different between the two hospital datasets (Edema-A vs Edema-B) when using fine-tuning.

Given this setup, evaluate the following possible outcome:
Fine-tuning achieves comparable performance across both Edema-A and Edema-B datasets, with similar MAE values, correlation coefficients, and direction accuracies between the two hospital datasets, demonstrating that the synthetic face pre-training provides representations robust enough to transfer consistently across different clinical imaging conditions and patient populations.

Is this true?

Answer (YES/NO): NO